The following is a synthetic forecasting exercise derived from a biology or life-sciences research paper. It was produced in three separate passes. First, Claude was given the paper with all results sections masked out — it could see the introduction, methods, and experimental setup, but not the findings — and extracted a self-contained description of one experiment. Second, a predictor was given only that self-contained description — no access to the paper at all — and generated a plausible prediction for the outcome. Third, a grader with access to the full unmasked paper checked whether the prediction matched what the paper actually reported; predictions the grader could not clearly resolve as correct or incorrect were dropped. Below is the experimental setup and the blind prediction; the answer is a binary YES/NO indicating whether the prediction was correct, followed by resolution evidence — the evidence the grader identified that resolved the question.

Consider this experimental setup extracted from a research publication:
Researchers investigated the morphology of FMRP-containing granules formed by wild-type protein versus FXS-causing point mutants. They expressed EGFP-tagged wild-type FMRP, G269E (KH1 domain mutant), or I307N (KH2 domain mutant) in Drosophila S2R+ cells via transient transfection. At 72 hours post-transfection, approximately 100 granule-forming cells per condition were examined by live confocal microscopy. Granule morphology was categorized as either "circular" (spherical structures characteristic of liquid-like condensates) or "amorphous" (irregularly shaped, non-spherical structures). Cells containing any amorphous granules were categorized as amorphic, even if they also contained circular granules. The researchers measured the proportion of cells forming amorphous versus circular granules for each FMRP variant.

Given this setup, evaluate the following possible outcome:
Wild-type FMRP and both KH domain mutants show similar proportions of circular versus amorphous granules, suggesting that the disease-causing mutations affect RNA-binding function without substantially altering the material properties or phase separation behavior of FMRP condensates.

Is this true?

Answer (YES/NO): NO